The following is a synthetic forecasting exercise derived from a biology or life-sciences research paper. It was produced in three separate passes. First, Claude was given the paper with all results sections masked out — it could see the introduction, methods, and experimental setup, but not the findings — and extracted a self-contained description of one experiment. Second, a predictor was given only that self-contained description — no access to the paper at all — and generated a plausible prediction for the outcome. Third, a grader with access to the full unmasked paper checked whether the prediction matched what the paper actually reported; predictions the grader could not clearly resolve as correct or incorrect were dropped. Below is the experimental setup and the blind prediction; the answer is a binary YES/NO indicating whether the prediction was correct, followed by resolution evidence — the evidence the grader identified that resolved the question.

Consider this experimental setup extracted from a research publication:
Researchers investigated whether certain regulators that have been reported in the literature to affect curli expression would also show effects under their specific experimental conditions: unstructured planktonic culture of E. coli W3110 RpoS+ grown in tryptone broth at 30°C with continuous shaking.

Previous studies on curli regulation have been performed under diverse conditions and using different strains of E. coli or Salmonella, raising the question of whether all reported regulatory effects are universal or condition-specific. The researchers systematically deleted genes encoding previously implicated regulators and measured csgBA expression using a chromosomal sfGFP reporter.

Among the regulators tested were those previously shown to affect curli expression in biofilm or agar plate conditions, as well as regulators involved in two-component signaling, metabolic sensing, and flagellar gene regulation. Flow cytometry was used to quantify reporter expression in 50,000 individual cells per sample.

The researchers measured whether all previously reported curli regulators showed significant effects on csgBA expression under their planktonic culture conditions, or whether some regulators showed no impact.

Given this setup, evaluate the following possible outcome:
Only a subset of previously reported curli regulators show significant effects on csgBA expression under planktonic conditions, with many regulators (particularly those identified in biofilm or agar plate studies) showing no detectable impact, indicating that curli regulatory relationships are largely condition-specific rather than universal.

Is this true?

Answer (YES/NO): YES